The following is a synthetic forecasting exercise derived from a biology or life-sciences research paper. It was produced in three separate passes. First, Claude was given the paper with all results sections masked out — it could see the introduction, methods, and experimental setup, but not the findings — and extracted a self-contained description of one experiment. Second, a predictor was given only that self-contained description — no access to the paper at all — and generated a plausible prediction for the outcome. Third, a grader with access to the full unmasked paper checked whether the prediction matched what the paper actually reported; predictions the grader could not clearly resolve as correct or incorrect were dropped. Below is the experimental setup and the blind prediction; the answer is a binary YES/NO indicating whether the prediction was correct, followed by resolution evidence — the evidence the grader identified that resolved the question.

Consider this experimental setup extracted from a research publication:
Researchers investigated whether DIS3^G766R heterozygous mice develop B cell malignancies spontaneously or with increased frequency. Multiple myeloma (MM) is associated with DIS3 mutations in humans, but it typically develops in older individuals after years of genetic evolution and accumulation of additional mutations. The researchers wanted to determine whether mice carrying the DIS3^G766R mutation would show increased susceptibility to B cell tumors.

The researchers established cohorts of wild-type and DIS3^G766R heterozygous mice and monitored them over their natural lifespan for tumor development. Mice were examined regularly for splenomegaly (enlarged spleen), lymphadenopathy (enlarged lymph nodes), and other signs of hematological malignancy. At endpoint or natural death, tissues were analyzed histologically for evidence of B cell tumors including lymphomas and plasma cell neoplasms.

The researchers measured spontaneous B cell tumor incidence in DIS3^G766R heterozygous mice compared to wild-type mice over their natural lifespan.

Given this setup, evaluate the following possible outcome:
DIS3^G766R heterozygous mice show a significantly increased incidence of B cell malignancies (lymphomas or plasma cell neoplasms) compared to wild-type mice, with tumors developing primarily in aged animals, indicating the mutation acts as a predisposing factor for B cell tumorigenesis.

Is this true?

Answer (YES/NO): NO